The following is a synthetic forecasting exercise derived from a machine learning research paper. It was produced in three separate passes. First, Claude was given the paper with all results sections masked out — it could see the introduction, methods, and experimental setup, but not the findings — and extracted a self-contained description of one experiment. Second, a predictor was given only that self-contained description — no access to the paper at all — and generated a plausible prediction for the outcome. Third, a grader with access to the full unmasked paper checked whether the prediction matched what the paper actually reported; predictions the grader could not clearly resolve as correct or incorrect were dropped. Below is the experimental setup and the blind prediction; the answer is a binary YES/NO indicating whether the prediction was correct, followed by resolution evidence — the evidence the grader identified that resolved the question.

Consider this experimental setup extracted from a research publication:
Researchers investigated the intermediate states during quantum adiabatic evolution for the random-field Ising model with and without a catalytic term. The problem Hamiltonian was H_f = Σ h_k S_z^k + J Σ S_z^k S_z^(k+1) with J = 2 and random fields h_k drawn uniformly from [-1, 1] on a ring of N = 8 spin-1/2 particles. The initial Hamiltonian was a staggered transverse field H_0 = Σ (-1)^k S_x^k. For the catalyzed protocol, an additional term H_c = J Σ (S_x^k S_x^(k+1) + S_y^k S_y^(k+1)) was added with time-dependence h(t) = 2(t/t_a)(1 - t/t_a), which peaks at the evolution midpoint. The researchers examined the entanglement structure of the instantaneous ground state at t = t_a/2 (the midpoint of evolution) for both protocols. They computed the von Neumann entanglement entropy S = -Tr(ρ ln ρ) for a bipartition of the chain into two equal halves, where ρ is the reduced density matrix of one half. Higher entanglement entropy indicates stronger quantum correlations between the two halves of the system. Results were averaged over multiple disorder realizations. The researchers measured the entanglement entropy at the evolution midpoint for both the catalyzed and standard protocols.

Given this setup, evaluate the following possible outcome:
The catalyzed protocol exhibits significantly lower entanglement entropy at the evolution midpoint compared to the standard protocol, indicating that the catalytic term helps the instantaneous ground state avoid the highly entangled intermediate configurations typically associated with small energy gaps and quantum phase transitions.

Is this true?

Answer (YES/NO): NO